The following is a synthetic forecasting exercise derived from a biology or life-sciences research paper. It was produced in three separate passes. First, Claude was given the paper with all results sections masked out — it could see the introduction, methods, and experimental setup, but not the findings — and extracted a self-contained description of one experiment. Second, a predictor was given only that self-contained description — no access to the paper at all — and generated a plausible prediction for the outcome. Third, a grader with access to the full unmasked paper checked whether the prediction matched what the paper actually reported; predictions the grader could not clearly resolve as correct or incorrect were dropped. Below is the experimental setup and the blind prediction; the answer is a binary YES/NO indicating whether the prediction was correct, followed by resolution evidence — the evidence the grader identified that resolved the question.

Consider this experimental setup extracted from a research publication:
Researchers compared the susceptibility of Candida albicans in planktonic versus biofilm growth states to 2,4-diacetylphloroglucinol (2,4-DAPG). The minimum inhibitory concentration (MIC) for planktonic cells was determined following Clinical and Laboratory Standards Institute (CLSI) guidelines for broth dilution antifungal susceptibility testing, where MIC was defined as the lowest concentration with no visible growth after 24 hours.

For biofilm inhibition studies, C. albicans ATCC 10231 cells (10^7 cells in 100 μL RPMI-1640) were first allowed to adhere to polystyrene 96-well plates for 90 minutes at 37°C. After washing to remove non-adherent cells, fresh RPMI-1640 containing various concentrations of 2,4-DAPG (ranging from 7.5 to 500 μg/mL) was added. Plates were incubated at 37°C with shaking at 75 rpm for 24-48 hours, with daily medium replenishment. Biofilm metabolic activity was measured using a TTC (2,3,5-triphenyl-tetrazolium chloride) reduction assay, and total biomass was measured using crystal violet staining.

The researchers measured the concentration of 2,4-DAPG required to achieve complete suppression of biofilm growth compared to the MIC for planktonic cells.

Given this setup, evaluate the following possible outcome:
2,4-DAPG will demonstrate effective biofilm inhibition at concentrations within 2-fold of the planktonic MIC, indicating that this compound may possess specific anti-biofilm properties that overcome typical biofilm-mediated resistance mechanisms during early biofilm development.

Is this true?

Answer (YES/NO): NO